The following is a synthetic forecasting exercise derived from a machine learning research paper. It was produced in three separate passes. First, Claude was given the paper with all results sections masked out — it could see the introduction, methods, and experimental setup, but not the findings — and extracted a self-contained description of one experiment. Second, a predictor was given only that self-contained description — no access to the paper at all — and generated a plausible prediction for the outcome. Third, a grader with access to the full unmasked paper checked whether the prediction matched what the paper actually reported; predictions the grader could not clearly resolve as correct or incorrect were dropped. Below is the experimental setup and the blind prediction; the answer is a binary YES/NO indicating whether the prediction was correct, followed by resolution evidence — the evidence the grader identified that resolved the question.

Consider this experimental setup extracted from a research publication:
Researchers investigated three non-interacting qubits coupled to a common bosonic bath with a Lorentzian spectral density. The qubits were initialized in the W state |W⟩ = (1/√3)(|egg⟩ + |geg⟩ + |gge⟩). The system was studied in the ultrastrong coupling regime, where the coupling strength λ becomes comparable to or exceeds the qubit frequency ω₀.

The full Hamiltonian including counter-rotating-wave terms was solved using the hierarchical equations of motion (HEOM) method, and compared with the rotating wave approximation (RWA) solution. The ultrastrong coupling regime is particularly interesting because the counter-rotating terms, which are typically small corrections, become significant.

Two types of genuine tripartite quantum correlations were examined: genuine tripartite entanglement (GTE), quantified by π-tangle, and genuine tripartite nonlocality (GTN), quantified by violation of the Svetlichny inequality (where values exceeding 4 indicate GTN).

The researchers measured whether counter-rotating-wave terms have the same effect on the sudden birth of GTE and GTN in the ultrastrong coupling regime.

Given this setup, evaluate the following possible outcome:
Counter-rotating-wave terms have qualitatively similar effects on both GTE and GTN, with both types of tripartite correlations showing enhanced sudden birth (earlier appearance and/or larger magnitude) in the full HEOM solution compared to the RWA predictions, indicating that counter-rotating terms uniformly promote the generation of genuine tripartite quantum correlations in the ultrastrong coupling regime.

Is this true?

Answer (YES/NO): NO